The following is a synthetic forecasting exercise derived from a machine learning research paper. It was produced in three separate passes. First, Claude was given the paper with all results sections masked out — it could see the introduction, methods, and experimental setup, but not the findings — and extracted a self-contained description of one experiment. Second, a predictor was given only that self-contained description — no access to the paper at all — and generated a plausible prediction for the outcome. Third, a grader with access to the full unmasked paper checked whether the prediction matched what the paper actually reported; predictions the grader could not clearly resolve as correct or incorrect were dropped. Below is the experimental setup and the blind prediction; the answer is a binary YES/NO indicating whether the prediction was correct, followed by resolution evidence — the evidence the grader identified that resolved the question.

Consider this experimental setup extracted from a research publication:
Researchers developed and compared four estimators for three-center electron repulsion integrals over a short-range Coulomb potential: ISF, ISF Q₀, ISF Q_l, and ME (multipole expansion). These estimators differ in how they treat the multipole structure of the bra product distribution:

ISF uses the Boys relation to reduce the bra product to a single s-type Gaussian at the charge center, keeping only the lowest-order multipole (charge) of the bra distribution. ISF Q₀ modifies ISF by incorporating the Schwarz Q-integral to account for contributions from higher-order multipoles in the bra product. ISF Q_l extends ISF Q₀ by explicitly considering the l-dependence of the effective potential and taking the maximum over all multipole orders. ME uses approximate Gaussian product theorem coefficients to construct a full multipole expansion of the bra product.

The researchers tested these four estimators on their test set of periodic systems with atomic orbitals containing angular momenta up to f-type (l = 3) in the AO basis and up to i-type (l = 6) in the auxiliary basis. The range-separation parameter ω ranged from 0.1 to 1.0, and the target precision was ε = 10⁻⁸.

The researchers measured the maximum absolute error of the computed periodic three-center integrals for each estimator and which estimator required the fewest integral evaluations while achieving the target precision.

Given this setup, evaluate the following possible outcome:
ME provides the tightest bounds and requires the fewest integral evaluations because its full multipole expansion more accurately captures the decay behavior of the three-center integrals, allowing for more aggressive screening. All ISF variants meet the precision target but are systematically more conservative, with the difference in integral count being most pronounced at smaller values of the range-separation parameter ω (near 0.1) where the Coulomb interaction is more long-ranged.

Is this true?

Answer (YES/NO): NO